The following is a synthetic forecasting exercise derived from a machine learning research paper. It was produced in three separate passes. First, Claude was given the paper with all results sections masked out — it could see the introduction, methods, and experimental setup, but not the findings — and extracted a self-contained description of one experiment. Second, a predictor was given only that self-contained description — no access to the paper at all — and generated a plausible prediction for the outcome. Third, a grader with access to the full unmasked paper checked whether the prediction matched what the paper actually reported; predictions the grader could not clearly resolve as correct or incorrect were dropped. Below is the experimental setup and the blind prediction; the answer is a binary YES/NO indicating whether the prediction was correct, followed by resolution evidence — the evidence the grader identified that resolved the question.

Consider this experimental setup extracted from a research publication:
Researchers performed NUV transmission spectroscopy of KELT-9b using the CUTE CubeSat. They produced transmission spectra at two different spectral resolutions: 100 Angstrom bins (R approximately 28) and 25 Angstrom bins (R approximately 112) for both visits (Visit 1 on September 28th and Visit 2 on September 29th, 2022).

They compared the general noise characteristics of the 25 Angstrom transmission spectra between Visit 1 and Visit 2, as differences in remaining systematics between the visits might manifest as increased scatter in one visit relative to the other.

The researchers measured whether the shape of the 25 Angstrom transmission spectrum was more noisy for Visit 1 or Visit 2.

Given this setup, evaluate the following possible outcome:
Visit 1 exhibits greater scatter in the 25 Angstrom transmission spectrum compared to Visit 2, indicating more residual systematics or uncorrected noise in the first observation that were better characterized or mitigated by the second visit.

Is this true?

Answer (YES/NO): YES